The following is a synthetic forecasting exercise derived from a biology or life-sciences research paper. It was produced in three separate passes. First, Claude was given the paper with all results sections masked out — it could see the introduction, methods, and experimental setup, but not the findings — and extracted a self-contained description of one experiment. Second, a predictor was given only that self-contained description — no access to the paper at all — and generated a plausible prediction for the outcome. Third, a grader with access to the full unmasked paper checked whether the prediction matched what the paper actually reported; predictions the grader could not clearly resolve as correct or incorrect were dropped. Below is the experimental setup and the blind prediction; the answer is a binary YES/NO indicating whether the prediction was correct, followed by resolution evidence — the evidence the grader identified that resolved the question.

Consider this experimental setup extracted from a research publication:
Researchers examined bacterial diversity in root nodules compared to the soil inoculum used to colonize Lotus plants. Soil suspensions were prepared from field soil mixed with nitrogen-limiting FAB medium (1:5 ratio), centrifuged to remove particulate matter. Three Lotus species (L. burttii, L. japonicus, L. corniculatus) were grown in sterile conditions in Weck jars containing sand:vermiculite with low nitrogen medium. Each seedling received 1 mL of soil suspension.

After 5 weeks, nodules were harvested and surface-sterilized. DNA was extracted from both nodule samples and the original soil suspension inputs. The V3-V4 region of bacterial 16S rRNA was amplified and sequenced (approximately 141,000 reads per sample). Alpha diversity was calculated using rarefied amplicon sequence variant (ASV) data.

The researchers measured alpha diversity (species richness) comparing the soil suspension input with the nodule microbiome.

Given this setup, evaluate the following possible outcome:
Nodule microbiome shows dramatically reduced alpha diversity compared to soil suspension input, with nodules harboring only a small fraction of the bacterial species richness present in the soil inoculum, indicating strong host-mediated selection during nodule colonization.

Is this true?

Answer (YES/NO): YES